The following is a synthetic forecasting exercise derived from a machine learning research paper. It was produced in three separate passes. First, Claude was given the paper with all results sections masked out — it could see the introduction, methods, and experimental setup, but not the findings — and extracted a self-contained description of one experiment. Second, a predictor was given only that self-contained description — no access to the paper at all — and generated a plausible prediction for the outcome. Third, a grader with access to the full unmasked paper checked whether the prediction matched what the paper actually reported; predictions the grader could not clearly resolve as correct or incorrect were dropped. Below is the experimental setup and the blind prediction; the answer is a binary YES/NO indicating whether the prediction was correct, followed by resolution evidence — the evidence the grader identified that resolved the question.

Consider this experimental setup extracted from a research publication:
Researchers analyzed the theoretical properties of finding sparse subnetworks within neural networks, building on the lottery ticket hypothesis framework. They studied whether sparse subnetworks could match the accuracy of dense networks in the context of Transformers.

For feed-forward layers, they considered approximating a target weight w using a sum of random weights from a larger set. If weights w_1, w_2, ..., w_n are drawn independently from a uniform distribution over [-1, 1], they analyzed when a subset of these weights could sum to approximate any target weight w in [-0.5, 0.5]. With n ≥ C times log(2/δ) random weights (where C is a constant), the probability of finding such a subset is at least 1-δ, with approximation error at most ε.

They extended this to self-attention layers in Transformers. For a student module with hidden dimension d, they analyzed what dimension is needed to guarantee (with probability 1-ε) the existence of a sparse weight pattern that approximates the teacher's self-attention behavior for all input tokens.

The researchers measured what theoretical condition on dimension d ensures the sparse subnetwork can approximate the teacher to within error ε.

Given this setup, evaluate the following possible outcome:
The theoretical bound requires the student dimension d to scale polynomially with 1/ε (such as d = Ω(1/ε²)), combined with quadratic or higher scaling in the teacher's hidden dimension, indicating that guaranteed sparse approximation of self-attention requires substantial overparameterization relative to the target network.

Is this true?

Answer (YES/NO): NO